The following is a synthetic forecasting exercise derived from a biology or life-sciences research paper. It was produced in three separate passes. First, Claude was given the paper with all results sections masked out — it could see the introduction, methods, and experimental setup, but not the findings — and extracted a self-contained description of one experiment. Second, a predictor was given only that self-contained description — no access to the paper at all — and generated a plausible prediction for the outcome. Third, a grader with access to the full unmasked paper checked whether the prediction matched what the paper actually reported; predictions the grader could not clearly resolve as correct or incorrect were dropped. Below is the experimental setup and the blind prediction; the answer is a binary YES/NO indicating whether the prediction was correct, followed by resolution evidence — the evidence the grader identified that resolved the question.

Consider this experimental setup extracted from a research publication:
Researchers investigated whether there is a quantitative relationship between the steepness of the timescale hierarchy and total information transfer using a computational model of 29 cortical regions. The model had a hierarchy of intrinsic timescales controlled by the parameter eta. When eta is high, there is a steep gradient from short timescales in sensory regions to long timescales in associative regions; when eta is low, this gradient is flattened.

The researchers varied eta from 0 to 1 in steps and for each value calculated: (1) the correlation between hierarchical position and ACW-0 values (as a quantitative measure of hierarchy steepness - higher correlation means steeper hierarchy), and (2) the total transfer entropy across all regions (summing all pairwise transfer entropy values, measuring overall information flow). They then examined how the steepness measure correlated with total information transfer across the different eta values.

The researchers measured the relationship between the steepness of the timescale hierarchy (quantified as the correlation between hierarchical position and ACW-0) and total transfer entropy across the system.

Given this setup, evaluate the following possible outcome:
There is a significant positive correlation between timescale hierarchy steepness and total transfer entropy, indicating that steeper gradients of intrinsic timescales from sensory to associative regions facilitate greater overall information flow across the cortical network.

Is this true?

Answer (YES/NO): NO